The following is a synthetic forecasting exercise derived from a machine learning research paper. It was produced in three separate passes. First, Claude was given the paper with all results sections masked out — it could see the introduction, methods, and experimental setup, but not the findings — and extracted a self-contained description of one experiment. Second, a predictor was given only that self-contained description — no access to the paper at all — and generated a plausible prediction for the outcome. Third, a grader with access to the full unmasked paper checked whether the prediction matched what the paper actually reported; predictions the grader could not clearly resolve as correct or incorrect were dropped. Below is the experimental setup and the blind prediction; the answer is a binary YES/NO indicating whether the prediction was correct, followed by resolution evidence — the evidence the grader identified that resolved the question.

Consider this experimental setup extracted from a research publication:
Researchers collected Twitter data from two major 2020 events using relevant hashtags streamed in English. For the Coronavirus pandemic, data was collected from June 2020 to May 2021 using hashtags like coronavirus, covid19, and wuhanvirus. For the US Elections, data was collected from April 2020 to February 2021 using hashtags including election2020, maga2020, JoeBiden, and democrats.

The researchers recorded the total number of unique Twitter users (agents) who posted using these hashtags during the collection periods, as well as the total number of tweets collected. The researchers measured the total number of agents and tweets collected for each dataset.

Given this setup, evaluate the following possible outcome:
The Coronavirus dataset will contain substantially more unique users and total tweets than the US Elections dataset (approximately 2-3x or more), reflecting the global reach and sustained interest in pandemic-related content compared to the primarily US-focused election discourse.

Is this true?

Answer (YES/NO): NO